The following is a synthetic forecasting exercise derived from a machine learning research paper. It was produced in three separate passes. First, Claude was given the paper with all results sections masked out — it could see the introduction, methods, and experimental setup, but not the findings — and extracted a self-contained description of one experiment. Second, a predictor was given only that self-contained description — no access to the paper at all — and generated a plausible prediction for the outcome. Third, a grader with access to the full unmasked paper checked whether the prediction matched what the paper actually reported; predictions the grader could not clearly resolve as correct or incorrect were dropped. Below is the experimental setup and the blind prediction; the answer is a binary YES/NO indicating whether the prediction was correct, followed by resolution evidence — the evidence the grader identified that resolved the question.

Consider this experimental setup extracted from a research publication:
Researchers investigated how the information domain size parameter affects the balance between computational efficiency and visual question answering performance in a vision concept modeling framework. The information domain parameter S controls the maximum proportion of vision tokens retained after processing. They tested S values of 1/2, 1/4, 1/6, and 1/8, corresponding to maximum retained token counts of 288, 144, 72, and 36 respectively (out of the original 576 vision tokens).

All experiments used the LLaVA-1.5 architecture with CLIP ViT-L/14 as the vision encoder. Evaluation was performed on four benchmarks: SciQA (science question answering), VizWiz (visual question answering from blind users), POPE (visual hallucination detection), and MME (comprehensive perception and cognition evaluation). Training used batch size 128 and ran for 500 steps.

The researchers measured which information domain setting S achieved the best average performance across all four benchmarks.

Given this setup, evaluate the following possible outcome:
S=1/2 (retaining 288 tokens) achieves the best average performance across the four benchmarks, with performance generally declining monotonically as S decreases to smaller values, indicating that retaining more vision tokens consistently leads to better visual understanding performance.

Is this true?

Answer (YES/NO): NO